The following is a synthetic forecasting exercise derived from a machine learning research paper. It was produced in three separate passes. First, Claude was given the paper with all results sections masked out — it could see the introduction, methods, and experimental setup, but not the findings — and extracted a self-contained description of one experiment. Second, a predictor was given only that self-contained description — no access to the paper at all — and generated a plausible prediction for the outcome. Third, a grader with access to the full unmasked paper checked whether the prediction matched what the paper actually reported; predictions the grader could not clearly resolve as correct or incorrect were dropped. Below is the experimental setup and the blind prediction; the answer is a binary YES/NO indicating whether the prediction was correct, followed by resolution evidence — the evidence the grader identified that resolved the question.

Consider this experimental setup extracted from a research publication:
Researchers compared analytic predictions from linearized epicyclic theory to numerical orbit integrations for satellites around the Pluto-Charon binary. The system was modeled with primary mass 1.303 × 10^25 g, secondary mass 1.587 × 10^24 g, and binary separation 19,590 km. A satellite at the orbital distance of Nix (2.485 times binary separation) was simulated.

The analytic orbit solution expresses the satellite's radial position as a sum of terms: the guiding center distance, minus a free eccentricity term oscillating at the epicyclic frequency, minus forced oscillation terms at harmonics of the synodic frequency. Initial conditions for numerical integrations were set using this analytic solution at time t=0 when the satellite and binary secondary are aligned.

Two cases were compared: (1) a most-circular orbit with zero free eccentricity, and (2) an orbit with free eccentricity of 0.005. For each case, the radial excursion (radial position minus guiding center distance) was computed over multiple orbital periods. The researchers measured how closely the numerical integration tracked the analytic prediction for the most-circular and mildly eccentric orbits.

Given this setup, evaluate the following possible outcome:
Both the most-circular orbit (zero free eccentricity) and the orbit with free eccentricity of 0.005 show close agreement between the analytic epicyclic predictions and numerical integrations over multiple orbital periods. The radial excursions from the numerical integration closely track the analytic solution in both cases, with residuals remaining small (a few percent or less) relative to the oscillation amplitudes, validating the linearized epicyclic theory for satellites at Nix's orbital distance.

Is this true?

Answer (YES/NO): NO